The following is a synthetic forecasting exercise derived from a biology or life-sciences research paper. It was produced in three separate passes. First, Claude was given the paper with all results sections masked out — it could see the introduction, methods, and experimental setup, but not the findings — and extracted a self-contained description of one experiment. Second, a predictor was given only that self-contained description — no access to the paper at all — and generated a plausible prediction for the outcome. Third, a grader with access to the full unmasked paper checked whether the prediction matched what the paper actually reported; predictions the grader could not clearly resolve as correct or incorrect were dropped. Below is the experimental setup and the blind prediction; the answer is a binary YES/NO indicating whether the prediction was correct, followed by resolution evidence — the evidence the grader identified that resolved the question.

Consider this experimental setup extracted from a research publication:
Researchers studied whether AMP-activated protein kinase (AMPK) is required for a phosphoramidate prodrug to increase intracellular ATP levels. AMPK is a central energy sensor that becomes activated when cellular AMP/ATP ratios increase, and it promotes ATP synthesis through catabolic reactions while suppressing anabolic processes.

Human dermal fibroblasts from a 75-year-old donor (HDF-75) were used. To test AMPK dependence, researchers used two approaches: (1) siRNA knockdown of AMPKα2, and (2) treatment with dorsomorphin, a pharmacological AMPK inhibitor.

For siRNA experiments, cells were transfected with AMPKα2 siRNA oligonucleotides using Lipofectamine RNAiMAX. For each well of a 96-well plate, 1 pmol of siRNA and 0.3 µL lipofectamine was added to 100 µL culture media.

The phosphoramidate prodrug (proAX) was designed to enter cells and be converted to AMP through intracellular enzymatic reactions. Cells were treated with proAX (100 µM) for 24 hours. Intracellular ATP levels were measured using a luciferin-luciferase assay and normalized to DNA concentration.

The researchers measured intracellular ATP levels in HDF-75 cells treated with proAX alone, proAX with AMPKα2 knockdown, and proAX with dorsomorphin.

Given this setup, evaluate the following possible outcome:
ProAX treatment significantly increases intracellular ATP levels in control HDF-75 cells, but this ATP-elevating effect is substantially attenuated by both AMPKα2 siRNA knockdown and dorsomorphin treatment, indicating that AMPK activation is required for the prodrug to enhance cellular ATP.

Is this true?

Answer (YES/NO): YES